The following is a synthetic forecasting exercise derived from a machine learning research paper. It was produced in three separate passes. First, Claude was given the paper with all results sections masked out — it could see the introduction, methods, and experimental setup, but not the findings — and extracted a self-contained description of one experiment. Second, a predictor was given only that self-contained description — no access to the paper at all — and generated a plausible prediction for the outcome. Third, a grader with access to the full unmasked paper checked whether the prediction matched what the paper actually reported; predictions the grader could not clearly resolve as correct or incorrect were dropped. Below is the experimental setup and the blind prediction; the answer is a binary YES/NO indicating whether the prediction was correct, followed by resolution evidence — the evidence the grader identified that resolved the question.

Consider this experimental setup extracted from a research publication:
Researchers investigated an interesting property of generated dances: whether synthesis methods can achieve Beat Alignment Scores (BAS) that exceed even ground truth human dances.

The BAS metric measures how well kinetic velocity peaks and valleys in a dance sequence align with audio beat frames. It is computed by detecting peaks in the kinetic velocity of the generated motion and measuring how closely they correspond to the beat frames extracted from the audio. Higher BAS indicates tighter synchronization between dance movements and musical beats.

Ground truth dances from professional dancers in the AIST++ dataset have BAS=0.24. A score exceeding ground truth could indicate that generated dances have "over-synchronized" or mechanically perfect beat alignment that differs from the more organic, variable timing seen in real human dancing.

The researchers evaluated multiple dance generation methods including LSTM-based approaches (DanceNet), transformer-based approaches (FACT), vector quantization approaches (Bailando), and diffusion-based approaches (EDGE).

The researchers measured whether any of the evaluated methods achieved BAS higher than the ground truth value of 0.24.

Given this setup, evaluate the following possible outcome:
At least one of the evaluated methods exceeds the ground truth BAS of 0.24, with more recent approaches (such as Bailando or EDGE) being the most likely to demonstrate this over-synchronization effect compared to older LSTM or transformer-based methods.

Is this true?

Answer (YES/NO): YES